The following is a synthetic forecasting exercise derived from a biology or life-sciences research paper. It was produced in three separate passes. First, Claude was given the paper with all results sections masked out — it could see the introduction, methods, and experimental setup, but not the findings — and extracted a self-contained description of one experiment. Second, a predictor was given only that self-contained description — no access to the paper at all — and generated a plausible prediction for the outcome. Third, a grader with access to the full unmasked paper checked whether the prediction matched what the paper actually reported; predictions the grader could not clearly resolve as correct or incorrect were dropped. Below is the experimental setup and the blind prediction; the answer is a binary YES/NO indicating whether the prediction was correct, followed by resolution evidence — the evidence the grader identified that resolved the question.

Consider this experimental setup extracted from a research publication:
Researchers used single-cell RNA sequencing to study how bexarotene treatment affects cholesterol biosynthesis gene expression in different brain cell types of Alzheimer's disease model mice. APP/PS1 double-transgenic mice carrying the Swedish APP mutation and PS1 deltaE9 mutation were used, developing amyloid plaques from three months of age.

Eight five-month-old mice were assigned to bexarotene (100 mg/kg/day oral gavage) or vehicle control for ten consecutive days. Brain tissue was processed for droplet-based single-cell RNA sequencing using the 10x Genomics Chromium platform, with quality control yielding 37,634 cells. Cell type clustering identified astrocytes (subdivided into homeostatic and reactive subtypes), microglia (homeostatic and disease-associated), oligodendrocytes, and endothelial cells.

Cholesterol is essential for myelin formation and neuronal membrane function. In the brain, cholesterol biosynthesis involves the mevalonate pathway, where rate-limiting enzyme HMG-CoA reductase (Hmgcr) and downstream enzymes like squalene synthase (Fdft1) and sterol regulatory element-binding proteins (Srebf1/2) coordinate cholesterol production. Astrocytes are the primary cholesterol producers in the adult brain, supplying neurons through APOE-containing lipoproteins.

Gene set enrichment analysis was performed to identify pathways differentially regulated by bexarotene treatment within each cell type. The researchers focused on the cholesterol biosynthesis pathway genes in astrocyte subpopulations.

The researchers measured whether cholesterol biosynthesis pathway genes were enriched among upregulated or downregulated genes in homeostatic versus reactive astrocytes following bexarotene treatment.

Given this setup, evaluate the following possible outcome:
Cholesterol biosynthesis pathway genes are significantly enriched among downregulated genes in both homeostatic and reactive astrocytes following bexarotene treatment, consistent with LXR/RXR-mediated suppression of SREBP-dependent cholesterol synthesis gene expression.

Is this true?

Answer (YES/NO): NO